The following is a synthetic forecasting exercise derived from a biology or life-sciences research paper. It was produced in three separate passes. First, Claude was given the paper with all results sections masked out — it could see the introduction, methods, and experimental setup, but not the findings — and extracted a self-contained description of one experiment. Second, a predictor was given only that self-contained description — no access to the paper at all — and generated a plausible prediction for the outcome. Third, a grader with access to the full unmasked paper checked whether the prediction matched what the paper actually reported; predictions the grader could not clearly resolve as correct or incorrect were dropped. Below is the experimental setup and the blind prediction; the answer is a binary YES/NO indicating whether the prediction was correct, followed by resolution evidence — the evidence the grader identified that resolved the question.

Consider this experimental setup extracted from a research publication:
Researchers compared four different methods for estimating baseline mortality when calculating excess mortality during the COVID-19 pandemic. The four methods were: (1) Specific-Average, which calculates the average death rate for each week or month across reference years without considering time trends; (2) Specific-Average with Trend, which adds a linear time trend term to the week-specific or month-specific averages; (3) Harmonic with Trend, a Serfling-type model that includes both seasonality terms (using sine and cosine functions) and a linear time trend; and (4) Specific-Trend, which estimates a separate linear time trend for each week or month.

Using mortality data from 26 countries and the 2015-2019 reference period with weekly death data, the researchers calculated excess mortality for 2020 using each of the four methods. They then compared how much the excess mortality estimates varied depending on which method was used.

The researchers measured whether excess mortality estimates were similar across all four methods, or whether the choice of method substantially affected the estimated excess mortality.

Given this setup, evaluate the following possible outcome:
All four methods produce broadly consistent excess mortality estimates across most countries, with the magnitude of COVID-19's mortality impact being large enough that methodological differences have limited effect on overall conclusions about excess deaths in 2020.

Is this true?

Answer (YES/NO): NO